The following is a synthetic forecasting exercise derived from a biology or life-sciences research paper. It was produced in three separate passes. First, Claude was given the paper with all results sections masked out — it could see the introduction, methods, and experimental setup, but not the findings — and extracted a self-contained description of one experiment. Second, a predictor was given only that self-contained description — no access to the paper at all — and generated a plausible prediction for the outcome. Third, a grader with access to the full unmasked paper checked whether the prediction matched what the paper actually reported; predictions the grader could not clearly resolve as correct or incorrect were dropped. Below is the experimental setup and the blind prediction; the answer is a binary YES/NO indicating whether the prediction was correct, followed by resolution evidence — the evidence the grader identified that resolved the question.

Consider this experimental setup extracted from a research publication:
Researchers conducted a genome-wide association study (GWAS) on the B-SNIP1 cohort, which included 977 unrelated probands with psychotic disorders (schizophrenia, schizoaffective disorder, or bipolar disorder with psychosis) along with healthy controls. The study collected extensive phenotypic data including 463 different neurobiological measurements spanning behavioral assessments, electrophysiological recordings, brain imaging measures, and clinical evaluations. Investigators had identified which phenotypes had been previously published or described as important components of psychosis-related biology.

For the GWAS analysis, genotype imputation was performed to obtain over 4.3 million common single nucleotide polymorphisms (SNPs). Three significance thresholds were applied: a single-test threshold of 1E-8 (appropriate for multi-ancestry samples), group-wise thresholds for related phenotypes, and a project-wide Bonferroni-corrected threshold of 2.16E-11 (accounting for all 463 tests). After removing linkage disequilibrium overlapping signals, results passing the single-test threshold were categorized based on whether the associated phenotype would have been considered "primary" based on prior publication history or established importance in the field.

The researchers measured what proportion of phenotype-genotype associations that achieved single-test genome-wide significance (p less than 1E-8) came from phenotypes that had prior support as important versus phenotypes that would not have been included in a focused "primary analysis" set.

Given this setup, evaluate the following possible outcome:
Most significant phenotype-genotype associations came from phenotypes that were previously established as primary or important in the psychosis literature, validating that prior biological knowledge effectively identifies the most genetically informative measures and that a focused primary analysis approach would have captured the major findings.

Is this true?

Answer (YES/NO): NO